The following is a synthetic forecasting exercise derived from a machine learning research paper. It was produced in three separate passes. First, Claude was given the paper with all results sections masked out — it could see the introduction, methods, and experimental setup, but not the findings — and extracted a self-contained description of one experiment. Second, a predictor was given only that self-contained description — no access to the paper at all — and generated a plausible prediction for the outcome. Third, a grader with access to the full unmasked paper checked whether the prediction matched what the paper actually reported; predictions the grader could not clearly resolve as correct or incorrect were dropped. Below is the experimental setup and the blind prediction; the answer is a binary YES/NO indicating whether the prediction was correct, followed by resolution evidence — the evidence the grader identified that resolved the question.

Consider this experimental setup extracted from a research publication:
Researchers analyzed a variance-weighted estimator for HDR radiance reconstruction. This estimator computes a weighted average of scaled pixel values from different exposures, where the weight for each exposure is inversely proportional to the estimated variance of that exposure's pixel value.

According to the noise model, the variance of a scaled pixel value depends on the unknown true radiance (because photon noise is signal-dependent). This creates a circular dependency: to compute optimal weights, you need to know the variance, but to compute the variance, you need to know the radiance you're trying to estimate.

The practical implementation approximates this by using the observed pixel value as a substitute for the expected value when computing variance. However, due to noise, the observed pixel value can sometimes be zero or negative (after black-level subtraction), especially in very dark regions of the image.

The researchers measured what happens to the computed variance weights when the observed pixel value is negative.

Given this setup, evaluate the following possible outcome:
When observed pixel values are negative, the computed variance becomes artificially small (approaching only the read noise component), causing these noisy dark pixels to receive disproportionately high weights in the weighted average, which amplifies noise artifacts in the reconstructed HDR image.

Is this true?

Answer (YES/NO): NO